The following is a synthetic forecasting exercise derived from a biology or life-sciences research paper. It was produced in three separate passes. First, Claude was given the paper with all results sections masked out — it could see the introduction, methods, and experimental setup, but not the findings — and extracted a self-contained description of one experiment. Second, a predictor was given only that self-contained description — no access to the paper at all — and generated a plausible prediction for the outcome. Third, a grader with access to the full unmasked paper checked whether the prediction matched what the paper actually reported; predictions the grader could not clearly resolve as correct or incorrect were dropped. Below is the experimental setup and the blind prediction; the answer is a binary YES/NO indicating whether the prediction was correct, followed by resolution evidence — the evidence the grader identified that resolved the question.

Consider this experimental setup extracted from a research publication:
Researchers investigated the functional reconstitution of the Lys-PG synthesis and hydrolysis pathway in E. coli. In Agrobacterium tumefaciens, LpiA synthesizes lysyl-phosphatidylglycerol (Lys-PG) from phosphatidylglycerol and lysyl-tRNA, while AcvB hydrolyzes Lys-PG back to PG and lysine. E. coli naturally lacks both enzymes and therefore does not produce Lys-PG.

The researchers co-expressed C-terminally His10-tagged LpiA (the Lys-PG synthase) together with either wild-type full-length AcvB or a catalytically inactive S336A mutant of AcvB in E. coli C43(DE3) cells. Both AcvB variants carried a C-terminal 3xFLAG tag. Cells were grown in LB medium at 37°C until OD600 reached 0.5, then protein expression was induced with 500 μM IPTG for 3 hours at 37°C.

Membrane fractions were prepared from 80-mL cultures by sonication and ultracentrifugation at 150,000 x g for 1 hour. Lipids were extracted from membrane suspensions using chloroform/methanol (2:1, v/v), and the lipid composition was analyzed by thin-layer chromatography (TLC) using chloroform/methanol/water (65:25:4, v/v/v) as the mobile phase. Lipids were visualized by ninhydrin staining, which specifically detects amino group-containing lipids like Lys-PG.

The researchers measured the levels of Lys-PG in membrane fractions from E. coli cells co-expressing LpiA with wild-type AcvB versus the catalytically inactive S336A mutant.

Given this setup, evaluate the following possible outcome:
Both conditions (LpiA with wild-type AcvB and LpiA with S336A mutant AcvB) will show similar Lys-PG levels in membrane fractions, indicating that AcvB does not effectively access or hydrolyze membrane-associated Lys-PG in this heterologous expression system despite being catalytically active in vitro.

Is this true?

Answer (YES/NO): NO